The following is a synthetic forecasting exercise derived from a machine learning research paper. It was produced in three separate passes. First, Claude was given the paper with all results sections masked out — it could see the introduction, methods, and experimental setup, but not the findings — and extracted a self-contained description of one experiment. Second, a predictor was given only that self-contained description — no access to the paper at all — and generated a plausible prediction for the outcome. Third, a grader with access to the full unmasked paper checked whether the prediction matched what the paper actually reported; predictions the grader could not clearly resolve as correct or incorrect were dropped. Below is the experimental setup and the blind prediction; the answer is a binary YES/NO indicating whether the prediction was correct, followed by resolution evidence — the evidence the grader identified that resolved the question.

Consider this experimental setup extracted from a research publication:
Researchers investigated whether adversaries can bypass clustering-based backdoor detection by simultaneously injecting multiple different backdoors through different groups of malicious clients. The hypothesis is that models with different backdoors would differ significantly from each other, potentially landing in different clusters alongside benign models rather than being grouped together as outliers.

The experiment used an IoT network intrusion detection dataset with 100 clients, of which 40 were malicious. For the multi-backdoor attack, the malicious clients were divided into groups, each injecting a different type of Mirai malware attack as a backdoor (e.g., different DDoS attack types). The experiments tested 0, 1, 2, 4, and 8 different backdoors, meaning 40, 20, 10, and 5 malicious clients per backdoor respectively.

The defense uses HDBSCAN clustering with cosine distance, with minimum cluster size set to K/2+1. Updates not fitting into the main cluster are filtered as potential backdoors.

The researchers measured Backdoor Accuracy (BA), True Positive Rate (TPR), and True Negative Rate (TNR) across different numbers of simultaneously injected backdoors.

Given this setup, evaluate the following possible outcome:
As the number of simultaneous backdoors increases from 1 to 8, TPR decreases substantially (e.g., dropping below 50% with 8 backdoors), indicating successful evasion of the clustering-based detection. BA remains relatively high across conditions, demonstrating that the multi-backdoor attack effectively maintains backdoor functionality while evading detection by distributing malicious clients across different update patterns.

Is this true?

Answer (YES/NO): NO